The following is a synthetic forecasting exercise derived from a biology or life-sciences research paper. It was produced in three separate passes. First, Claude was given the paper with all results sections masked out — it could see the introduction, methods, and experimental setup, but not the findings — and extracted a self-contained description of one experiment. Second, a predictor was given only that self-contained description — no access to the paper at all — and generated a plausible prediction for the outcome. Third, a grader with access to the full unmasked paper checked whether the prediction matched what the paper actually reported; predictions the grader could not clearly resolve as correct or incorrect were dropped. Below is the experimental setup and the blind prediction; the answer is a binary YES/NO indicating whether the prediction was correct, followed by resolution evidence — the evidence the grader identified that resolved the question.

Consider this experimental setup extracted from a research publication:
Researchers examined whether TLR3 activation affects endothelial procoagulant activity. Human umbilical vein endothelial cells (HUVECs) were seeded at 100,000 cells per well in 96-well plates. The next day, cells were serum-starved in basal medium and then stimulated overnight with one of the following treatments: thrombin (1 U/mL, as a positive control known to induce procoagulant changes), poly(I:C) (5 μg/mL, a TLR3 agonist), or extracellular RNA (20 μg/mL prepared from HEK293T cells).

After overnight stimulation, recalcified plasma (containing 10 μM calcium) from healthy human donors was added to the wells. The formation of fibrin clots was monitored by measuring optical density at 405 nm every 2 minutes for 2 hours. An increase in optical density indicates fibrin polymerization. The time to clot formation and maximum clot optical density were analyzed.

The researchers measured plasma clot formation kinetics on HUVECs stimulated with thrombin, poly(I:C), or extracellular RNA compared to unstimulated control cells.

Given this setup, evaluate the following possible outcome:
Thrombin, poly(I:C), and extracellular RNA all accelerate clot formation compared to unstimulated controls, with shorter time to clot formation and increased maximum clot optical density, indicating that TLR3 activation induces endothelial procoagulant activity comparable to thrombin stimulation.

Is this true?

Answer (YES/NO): NO